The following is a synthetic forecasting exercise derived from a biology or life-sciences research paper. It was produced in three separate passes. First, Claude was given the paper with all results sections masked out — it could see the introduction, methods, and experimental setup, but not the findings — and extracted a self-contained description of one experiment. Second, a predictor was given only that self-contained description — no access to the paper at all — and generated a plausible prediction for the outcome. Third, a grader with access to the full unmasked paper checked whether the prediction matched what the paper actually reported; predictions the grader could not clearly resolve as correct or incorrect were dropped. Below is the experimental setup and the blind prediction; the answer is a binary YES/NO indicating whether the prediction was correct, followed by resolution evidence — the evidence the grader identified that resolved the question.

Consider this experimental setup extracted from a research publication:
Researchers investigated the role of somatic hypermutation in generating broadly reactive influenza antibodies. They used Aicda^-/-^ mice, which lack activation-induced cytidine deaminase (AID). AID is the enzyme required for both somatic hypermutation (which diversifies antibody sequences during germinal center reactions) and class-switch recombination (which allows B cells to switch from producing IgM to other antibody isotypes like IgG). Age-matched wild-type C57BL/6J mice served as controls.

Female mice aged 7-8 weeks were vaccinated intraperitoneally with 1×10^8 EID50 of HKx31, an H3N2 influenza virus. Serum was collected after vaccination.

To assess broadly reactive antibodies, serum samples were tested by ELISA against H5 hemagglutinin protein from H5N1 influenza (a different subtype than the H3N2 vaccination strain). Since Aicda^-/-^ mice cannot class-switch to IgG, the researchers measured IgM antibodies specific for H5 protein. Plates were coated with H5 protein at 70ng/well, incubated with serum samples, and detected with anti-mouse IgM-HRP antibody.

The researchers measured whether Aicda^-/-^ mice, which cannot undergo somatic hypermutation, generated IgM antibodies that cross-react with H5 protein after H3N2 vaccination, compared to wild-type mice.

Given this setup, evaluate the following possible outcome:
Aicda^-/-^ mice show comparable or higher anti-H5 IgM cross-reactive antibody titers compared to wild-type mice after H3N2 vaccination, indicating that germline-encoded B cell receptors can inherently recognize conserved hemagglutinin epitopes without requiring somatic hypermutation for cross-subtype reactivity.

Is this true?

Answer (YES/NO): YES